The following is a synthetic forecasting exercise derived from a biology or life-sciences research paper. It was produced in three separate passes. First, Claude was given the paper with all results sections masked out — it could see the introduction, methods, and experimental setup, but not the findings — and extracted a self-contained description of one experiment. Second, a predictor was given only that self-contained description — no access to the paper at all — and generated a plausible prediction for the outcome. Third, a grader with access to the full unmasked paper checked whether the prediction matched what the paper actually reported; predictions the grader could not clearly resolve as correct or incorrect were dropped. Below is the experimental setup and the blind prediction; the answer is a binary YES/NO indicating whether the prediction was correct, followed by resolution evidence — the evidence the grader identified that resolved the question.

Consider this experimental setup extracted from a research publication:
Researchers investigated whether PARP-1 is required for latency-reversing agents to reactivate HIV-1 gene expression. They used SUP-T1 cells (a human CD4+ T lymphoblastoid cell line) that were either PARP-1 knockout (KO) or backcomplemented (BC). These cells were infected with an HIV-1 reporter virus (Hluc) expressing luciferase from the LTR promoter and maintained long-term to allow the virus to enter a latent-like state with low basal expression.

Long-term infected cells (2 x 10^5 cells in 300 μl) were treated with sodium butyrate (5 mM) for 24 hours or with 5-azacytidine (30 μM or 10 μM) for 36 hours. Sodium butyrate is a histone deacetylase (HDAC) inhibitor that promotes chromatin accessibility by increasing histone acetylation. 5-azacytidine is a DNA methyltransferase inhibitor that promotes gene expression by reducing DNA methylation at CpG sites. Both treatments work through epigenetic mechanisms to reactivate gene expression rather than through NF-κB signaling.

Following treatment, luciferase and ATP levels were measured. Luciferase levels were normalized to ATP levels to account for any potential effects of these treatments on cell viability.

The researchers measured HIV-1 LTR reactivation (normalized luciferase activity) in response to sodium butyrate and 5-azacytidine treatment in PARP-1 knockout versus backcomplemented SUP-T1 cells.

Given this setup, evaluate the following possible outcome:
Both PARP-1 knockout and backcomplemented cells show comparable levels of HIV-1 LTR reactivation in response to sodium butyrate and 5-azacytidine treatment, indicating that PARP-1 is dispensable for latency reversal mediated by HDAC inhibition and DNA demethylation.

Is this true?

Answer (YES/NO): YES